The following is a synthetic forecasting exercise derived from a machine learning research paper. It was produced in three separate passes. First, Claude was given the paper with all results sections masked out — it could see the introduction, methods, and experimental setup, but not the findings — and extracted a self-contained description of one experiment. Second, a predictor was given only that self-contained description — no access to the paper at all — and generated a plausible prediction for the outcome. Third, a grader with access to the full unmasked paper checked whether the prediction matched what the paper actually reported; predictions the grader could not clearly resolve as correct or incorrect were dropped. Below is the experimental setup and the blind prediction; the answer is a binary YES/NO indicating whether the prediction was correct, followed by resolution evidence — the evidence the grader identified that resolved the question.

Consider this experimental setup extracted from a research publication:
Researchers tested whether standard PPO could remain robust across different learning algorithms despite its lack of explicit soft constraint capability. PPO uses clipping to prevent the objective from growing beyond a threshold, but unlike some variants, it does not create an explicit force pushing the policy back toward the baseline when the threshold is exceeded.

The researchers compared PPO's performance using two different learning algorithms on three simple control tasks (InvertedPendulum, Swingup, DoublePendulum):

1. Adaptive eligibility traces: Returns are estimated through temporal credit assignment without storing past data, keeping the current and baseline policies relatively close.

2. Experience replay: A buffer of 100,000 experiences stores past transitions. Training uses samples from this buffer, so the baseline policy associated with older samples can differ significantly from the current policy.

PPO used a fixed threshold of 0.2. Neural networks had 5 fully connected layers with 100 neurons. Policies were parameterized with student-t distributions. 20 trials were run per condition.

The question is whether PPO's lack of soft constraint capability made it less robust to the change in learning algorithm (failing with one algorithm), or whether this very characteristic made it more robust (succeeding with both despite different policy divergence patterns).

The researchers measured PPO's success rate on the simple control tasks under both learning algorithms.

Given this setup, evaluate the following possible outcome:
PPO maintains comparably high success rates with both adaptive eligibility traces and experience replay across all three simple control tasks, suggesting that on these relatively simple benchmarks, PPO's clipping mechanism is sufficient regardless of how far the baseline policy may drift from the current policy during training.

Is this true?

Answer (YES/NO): NO